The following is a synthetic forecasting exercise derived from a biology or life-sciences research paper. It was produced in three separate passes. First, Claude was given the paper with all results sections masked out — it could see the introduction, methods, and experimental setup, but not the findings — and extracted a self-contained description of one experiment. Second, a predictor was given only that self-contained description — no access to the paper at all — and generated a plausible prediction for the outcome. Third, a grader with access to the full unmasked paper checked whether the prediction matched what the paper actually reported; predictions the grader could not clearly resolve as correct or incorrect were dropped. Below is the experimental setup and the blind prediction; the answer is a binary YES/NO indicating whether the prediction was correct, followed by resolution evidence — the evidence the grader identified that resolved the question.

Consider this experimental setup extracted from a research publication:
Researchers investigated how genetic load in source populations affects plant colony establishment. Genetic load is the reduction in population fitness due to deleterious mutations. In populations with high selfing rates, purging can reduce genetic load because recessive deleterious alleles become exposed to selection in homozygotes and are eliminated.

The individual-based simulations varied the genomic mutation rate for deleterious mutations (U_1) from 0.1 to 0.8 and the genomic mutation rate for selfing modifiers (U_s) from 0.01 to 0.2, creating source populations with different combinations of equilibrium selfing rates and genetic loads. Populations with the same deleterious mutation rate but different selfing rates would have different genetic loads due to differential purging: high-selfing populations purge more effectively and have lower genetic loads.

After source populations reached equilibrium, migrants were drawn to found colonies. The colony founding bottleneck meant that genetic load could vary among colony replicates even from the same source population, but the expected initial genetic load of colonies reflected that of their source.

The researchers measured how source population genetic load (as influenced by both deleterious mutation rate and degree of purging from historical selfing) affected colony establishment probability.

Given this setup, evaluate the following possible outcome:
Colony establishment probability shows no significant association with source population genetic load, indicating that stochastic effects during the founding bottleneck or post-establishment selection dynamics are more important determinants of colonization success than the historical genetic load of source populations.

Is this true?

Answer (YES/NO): NO